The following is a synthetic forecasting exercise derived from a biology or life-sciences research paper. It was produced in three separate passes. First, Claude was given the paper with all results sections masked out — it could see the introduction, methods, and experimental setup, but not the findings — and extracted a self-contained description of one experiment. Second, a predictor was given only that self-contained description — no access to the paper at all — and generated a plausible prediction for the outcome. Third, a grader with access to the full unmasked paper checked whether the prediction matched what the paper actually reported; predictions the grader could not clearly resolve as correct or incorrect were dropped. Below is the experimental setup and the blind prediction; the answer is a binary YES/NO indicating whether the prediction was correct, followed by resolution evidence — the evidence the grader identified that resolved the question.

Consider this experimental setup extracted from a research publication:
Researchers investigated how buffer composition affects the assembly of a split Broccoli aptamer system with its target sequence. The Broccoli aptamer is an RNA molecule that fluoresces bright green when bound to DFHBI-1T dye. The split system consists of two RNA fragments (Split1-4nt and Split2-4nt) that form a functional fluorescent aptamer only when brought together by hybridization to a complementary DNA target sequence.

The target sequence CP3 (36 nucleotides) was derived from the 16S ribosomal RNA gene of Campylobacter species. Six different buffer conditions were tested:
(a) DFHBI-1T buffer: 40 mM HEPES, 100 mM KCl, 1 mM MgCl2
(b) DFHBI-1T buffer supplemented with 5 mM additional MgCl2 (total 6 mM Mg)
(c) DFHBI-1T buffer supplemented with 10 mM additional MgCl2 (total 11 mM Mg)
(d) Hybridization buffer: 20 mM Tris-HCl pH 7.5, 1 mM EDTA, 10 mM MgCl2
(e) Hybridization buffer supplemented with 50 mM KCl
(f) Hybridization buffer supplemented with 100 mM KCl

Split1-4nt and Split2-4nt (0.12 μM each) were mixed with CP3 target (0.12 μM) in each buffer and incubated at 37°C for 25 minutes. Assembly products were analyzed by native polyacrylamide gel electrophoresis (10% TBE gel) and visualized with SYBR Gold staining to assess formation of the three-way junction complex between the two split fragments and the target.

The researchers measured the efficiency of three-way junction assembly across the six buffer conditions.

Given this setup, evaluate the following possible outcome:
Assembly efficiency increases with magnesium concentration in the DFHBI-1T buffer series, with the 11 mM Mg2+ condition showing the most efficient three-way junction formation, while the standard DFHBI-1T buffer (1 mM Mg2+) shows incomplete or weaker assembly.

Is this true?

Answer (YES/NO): YES